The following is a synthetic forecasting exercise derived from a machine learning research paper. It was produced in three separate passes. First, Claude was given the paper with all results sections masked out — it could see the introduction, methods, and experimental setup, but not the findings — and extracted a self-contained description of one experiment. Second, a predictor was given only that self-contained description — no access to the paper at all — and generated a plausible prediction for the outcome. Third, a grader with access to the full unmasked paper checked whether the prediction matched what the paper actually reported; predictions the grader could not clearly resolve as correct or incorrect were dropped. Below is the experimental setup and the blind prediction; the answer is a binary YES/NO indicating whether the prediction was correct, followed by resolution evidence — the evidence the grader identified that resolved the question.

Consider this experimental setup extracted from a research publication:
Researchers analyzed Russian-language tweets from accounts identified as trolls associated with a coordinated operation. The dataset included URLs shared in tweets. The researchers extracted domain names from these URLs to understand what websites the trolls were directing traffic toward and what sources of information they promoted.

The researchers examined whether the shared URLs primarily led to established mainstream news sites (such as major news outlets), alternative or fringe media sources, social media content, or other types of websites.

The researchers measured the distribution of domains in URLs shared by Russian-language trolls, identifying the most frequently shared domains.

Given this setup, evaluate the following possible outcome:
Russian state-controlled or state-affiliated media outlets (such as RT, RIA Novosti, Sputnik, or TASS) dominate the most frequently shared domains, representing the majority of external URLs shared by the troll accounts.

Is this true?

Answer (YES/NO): NO